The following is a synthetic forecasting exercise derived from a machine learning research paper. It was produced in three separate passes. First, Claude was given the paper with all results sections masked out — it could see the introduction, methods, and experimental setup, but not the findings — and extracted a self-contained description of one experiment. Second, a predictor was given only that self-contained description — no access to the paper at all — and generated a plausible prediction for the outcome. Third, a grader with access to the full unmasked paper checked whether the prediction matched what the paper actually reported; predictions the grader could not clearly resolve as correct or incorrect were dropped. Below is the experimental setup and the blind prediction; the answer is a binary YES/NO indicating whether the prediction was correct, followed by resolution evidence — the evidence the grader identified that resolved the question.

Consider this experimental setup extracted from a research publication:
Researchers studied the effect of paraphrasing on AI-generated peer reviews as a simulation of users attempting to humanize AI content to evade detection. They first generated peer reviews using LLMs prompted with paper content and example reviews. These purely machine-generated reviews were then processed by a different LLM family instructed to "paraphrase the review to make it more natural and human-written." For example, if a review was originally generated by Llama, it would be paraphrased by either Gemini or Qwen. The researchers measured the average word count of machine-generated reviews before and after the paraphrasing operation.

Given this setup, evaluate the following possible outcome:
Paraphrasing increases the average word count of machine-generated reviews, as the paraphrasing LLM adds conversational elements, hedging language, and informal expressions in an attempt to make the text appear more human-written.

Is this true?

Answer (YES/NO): NO